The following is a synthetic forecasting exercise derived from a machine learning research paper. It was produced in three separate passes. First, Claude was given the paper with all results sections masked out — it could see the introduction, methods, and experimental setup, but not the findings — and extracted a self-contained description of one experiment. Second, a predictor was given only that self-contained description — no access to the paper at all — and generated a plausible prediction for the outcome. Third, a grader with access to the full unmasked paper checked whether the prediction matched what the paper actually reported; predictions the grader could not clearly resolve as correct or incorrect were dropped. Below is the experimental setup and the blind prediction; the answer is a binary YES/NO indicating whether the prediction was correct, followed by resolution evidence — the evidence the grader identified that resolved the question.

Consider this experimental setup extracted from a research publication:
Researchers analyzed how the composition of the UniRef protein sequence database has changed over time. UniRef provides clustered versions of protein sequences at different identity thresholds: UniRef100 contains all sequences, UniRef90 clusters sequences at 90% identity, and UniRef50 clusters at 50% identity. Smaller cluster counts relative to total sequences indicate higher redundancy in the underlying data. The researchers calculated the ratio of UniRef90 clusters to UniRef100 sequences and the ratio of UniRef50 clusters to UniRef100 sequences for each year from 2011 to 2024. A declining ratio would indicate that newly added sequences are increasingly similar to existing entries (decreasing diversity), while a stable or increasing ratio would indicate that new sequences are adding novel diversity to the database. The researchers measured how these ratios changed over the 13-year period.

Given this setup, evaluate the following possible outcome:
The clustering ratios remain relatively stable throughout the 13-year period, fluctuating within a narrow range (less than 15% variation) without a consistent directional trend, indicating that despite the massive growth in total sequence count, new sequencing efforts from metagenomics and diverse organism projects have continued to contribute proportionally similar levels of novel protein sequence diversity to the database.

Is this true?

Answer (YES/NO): NO